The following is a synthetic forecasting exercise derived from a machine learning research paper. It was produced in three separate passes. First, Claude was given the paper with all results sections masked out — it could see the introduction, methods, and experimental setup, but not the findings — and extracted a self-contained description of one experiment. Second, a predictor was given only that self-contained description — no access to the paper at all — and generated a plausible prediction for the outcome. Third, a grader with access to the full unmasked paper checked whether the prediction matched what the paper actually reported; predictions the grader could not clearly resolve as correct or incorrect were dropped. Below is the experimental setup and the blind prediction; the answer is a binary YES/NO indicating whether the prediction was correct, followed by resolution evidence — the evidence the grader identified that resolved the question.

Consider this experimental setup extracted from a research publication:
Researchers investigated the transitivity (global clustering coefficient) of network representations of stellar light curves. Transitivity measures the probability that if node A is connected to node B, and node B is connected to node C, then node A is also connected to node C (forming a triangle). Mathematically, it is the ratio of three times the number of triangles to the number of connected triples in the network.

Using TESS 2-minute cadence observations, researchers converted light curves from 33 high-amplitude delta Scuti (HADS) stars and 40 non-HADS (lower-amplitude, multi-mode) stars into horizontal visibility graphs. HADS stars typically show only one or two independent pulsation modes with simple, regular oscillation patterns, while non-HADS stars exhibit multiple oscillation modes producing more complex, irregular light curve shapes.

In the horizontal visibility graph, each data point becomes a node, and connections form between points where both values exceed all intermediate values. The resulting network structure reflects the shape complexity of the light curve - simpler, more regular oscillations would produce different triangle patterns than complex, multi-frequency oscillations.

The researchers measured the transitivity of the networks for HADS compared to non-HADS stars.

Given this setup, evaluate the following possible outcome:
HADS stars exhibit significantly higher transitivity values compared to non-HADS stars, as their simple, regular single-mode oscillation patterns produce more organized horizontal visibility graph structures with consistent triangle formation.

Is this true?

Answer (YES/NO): YES